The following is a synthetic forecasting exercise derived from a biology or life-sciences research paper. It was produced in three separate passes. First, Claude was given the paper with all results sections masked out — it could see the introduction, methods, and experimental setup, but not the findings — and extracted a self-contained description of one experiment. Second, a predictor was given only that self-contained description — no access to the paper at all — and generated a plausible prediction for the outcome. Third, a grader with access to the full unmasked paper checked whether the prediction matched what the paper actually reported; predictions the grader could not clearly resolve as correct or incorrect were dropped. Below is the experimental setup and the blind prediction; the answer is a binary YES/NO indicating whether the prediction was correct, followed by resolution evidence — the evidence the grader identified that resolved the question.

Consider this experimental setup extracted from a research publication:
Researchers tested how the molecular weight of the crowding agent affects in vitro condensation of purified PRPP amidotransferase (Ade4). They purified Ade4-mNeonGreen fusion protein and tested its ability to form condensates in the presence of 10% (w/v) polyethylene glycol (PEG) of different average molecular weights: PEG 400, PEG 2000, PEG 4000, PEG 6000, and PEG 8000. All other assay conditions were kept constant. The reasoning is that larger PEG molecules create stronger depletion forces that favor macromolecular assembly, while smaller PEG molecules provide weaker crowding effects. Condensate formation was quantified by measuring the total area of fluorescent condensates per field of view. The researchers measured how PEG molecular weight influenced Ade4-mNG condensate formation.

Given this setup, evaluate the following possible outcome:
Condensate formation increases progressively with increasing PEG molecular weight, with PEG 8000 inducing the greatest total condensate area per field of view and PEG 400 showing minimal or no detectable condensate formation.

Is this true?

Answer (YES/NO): NO